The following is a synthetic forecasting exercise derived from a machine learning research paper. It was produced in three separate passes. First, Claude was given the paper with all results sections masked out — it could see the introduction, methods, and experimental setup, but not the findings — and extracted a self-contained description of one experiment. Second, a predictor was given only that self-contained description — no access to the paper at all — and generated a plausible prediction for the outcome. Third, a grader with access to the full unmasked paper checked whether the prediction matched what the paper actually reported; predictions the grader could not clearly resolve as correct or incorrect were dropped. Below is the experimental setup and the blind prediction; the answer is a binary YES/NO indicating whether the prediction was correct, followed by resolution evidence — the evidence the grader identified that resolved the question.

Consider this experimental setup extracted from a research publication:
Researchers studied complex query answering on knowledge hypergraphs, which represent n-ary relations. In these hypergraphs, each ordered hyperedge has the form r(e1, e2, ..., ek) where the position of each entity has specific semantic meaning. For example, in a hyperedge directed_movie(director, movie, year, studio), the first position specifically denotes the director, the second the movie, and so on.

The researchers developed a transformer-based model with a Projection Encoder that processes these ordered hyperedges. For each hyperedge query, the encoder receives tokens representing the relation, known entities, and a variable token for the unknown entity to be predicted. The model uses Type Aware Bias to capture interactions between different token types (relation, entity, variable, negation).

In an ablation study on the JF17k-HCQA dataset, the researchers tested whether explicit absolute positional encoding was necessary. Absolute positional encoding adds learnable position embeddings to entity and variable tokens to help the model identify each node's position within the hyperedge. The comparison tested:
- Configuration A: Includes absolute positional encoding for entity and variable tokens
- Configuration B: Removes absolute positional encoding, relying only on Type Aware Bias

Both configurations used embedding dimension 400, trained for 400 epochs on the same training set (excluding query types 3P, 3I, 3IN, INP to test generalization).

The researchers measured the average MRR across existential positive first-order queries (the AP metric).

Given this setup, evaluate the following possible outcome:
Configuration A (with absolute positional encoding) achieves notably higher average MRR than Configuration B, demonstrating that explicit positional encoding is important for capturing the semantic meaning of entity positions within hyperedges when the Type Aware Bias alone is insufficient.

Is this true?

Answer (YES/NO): NO